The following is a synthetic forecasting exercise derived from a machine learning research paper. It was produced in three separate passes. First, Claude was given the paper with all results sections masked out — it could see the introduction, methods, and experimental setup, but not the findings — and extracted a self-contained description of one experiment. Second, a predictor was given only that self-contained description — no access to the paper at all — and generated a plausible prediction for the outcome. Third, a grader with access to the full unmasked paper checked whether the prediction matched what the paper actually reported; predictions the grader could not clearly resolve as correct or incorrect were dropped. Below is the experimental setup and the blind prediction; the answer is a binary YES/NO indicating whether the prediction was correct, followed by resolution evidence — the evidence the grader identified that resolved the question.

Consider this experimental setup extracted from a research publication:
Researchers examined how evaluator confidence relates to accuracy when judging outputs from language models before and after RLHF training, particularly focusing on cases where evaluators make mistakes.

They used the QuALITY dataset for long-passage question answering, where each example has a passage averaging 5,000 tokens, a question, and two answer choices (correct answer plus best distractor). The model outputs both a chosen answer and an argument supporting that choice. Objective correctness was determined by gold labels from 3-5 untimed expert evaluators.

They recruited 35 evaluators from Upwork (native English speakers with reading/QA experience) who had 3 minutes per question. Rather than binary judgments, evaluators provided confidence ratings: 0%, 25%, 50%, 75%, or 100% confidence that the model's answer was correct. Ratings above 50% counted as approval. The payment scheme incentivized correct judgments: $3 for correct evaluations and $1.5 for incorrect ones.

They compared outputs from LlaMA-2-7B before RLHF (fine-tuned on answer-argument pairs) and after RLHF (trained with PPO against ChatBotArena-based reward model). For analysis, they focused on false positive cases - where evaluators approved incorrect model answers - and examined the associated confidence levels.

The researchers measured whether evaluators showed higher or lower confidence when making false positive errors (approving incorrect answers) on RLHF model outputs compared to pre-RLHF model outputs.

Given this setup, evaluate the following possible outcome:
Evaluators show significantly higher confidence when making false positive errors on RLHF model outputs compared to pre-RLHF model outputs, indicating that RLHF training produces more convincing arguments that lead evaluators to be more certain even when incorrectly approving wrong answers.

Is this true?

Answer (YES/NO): YES